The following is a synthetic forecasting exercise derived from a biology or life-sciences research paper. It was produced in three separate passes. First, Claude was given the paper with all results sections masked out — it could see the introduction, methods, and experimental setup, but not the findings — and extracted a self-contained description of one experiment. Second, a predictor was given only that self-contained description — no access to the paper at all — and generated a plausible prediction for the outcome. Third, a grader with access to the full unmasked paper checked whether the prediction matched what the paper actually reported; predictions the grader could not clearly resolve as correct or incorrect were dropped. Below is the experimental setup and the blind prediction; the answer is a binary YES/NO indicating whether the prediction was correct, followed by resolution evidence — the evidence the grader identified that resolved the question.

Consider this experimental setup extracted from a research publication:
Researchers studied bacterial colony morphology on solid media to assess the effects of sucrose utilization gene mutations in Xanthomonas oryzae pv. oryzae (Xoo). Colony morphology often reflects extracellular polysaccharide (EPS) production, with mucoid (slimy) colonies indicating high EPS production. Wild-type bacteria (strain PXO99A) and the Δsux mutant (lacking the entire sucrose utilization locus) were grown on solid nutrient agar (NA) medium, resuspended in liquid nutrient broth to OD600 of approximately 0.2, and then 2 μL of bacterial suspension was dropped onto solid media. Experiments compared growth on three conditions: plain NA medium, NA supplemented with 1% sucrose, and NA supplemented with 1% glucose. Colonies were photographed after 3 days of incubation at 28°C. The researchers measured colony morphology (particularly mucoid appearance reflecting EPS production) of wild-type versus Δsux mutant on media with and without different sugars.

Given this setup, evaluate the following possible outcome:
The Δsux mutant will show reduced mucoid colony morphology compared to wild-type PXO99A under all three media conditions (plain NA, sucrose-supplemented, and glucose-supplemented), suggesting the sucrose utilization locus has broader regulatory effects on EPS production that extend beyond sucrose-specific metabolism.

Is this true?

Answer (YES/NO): NO